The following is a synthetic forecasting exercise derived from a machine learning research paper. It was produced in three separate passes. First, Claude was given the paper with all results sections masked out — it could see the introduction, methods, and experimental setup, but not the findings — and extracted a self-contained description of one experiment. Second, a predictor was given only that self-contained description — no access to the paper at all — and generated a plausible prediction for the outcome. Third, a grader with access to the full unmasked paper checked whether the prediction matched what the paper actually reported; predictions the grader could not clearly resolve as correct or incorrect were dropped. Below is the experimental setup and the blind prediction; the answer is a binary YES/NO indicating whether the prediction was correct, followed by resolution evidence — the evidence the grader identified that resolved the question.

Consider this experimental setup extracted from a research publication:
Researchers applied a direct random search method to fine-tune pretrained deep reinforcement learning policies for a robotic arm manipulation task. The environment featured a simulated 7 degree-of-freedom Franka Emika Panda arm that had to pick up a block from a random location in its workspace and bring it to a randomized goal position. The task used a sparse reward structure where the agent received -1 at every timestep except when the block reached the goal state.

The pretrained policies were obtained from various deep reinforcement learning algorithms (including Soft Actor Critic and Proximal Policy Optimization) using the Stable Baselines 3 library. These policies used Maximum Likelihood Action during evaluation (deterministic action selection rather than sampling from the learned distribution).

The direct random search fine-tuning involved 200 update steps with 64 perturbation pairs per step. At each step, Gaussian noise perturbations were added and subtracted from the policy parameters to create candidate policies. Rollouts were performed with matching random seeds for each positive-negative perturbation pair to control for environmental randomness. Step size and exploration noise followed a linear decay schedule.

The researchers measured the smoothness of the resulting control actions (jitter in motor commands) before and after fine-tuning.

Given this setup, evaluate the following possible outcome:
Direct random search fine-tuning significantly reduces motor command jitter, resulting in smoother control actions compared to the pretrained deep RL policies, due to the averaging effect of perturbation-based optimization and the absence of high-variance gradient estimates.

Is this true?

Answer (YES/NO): NO